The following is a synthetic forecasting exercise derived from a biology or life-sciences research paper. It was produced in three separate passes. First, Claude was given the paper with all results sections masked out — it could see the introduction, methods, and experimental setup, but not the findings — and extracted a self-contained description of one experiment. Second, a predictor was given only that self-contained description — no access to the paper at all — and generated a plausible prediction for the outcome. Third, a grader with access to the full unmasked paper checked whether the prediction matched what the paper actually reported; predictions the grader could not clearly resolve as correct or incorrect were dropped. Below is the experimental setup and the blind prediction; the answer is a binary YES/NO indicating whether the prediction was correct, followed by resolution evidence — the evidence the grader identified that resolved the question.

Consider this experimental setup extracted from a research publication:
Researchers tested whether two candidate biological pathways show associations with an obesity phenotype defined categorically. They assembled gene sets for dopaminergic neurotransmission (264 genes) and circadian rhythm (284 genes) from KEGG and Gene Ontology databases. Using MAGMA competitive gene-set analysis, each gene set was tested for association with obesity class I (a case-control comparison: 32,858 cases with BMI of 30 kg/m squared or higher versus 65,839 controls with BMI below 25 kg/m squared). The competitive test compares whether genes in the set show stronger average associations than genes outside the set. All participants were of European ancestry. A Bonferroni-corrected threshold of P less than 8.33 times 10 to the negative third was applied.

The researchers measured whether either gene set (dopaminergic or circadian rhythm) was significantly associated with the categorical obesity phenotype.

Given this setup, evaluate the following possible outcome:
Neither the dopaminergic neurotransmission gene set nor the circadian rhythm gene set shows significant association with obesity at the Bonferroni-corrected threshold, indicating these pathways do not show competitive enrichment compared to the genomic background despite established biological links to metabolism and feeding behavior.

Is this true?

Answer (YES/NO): YES